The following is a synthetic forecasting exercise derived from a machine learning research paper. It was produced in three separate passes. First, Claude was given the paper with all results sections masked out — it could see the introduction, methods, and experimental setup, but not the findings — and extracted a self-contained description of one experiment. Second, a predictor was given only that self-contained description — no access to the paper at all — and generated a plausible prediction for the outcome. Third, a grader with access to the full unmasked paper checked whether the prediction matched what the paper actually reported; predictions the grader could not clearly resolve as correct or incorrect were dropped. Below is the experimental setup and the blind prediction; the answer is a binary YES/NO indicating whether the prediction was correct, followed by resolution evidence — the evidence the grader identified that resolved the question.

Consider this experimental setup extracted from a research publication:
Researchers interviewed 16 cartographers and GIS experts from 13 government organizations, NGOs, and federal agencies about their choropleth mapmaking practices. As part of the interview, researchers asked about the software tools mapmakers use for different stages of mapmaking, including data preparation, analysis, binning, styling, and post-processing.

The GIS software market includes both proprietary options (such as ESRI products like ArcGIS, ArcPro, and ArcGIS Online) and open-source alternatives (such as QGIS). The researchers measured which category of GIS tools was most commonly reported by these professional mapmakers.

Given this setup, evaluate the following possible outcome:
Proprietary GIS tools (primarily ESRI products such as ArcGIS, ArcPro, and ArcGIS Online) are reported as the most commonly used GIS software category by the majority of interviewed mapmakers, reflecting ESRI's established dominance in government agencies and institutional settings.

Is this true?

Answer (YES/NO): YES